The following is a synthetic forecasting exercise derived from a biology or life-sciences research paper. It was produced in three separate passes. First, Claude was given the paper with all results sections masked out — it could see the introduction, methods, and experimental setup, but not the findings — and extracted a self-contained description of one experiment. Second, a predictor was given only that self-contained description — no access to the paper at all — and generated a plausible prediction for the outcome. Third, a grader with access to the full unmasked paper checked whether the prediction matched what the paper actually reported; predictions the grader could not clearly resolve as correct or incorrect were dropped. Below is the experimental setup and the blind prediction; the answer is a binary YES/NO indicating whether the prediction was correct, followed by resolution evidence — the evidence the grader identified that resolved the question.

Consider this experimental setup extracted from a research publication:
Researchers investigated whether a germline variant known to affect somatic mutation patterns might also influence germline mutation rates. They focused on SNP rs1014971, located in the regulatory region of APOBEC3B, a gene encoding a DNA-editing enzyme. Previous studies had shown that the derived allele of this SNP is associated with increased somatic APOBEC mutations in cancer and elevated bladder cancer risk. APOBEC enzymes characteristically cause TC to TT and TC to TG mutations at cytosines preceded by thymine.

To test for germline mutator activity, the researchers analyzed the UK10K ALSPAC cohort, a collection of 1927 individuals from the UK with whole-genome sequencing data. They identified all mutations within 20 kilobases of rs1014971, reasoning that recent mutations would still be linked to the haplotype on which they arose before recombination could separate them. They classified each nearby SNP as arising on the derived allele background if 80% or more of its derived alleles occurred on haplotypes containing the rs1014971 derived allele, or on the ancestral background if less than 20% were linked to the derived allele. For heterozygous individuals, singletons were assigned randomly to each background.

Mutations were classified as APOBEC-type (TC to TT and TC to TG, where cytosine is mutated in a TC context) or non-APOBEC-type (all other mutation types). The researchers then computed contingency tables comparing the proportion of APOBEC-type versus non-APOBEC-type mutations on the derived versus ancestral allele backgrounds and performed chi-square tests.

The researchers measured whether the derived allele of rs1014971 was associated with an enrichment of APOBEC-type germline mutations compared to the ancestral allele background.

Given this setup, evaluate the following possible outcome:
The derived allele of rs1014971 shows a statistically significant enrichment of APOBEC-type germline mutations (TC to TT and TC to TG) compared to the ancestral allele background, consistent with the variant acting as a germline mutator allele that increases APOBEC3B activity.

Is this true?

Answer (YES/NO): YES